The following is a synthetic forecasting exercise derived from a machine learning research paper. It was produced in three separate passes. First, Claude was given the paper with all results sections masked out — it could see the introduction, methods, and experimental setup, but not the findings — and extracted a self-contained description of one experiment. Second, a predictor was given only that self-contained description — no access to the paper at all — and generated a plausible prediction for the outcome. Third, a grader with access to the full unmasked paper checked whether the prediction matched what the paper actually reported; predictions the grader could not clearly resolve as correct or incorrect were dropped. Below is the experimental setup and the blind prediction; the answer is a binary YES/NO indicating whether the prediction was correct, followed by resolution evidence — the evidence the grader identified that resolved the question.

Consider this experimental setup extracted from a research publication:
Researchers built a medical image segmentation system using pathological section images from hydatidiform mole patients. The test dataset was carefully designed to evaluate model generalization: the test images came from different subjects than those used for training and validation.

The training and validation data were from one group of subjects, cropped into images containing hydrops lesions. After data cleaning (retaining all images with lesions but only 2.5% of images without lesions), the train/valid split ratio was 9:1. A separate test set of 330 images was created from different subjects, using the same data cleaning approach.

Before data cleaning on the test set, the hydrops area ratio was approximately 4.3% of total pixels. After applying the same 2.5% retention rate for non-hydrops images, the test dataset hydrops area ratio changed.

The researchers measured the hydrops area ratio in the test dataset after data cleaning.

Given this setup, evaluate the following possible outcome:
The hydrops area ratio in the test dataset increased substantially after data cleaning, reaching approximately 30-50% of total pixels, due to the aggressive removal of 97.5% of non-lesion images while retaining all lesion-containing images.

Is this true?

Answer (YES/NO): NO